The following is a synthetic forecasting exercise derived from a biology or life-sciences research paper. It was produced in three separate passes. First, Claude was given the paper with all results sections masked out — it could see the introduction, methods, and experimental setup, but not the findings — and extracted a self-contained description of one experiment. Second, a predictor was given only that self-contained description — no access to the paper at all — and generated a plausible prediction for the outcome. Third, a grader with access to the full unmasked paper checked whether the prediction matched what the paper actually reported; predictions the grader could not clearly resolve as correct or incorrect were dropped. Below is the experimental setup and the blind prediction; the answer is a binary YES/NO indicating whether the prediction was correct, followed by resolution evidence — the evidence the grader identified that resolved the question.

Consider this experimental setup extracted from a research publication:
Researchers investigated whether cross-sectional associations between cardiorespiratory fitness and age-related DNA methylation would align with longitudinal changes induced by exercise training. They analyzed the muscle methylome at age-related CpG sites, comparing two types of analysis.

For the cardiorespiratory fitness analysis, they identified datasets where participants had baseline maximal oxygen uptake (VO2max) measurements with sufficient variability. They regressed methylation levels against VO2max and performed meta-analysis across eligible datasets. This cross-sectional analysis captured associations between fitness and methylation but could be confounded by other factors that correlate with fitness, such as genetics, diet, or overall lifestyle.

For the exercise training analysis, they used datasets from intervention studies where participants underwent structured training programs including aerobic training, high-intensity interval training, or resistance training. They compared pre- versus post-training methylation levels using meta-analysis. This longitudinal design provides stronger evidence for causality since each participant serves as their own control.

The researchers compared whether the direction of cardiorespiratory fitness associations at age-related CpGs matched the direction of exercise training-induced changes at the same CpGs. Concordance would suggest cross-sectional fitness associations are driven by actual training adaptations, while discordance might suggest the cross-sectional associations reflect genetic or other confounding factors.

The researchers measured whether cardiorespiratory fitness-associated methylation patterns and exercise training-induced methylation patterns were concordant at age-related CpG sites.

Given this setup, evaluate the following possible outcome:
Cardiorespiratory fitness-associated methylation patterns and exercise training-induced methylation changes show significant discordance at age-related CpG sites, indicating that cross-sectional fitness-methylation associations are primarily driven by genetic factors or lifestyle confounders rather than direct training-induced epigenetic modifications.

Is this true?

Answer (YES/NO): NO